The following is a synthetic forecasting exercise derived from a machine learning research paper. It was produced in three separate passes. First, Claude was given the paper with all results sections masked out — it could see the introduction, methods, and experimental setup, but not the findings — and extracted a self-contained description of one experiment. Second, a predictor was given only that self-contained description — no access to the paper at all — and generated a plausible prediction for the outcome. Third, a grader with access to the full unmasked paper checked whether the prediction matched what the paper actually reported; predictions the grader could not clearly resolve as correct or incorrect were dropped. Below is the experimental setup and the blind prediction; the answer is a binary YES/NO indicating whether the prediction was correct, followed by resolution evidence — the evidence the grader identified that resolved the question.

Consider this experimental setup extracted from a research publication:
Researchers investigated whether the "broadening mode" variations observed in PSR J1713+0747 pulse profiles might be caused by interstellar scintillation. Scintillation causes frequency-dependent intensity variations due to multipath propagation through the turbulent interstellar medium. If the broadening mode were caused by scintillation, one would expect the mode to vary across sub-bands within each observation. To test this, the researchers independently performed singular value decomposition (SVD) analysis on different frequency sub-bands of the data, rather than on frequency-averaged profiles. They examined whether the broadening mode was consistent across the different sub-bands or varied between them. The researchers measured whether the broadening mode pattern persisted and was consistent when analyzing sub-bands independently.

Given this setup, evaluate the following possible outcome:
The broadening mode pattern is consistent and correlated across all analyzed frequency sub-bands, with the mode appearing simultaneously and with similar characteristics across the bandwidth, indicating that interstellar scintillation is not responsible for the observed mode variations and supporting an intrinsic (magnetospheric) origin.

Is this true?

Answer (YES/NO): NO